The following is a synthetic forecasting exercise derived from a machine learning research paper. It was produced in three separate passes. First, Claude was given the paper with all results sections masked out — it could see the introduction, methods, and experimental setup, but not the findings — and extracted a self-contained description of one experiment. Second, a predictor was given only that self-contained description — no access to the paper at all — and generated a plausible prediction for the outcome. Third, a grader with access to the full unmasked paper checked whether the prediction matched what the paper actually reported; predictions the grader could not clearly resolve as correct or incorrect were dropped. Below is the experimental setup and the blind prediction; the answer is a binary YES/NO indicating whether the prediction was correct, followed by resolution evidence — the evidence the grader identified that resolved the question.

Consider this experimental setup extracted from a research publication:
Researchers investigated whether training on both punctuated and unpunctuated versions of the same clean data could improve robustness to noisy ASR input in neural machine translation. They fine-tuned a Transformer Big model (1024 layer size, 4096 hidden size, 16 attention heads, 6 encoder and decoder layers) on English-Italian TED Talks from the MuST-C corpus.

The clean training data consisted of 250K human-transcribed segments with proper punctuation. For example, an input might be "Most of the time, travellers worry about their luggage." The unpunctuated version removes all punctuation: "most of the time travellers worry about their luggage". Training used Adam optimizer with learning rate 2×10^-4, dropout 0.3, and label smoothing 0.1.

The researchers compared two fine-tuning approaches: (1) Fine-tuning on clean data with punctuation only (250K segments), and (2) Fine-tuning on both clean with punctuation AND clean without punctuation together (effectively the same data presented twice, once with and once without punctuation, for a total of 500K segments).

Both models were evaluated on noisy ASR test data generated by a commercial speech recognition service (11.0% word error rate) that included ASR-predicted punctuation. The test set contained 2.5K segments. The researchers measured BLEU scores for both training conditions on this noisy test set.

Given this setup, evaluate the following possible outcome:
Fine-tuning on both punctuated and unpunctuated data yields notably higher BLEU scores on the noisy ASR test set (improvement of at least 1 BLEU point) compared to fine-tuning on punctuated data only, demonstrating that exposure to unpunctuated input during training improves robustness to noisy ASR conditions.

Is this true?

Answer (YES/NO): YES